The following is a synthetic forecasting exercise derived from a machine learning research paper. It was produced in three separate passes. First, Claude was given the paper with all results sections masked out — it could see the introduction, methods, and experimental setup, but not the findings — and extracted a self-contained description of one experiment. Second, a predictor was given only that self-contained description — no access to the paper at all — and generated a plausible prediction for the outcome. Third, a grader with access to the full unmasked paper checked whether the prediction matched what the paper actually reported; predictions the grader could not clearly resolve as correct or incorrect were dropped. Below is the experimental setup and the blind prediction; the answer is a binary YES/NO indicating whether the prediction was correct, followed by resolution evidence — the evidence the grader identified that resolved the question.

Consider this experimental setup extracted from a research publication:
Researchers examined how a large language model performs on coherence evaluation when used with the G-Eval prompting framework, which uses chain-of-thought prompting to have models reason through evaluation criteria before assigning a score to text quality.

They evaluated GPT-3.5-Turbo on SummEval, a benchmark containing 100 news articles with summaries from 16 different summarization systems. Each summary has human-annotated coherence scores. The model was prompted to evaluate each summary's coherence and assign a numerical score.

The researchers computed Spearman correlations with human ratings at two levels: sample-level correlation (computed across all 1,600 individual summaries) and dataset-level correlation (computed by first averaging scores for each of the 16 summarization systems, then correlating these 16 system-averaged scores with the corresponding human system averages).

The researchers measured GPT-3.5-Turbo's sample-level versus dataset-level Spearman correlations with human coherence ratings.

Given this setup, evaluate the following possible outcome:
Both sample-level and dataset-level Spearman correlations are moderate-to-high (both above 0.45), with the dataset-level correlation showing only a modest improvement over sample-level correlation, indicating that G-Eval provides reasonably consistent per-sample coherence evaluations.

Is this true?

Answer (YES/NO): NO